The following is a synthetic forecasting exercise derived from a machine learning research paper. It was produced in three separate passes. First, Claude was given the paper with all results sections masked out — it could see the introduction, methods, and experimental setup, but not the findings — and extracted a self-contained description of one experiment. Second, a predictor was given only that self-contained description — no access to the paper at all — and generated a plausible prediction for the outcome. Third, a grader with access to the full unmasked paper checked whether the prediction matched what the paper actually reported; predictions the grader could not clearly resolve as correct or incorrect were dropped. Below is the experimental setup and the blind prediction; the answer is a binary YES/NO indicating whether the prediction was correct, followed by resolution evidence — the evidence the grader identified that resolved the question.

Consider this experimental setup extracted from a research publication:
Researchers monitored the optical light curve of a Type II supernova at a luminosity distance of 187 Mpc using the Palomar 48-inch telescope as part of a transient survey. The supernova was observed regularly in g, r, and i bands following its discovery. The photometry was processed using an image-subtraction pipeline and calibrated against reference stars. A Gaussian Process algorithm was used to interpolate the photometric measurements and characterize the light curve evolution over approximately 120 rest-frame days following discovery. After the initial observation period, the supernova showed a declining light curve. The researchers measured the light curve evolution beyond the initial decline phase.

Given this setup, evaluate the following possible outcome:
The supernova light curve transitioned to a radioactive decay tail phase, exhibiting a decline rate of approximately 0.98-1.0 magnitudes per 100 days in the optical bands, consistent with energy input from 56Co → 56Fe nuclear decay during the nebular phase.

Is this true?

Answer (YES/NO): NO